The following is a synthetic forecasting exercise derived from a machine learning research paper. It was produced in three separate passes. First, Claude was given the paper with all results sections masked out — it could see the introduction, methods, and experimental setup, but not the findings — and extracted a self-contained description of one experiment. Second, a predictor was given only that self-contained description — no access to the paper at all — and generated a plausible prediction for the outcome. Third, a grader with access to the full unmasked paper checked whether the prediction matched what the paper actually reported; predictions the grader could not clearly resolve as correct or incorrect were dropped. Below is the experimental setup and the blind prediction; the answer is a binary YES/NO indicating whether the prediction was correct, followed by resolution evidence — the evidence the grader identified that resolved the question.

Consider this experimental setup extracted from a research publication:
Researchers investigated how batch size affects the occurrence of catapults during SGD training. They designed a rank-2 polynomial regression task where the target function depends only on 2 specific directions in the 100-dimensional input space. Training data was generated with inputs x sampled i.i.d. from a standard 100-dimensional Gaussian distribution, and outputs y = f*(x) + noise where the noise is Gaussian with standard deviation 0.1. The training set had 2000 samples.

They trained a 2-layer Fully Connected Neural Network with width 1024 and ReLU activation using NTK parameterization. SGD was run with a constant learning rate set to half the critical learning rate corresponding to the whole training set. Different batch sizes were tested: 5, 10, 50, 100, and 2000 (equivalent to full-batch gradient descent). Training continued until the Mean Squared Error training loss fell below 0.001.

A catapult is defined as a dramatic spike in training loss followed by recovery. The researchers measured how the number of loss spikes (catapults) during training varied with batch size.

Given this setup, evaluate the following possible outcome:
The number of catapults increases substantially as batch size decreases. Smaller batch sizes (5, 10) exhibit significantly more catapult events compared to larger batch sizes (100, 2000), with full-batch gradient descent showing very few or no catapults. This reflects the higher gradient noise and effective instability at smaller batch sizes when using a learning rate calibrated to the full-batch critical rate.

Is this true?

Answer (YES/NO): YES